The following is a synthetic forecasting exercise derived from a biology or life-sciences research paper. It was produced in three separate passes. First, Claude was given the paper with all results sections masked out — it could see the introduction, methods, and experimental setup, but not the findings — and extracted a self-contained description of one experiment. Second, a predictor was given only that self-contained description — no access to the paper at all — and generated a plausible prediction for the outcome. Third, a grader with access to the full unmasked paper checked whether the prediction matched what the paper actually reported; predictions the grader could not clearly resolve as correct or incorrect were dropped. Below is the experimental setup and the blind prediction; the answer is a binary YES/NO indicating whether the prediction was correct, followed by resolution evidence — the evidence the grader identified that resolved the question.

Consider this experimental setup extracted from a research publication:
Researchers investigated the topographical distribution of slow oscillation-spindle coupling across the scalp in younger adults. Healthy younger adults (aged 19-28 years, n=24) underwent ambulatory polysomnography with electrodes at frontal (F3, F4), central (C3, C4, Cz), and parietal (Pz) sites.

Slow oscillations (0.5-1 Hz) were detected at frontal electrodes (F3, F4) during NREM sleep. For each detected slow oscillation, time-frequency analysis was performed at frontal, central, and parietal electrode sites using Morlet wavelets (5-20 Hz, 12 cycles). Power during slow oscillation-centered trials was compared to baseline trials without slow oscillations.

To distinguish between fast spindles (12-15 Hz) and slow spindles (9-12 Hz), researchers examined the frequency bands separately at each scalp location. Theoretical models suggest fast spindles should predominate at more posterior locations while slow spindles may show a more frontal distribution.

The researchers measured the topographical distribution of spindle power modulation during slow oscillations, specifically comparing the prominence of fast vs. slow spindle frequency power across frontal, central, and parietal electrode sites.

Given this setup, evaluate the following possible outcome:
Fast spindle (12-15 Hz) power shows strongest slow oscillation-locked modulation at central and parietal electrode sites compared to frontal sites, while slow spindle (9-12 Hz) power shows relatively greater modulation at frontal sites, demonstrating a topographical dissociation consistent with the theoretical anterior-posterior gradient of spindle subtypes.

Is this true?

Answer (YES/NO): NO